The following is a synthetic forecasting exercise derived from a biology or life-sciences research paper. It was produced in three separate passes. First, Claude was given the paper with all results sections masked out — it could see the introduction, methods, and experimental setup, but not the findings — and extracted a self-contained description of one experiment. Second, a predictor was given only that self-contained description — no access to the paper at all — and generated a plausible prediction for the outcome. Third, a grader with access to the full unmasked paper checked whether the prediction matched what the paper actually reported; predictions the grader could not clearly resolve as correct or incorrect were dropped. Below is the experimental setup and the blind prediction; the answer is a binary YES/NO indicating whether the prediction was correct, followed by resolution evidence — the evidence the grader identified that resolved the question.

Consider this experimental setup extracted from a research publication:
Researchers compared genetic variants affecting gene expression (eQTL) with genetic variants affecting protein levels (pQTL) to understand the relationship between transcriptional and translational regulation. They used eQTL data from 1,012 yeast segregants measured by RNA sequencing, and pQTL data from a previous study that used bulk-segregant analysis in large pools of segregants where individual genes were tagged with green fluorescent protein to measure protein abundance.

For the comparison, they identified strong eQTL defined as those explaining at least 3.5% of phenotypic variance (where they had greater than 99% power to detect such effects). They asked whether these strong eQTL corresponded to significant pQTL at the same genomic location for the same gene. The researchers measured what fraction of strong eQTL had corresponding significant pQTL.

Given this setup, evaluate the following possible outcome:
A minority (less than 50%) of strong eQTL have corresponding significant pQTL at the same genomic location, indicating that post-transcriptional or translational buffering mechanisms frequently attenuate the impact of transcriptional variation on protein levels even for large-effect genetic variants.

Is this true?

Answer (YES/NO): YES